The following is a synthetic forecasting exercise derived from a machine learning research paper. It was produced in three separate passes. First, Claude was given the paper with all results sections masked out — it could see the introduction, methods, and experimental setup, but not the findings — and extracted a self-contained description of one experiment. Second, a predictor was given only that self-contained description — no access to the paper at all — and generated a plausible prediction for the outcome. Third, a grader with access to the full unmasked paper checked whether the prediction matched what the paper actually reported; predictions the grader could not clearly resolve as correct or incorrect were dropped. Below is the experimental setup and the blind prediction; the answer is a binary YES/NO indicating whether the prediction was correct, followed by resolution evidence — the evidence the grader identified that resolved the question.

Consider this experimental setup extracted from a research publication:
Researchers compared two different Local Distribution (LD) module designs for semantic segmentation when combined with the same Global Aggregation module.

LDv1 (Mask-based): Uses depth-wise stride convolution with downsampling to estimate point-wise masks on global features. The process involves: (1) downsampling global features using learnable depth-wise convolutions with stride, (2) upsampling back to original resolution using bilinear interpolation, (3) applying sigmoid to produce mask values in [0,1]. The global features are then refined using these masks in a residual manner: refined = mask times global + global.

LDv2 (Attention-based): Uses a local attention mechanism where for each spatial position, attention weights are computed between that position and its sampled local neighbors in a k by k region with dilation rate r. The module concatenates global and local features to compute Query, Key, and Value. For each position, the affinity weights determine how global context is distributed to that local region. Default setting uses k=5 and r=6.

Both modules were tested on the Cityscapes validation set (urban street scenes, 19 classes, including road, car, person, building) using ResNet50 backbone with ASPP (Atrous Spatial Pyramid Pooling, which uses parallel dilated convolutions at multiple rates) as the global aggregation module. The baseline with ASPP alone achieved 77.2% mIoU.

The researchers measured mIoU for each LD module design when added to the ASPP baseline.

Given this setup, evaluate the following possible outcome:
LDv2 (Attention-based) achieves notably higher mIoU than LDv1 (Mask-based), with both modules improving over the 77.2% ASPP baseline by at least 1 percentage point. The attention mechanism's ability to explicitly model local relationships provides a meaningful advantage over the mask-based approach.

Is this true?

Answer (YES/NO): YES